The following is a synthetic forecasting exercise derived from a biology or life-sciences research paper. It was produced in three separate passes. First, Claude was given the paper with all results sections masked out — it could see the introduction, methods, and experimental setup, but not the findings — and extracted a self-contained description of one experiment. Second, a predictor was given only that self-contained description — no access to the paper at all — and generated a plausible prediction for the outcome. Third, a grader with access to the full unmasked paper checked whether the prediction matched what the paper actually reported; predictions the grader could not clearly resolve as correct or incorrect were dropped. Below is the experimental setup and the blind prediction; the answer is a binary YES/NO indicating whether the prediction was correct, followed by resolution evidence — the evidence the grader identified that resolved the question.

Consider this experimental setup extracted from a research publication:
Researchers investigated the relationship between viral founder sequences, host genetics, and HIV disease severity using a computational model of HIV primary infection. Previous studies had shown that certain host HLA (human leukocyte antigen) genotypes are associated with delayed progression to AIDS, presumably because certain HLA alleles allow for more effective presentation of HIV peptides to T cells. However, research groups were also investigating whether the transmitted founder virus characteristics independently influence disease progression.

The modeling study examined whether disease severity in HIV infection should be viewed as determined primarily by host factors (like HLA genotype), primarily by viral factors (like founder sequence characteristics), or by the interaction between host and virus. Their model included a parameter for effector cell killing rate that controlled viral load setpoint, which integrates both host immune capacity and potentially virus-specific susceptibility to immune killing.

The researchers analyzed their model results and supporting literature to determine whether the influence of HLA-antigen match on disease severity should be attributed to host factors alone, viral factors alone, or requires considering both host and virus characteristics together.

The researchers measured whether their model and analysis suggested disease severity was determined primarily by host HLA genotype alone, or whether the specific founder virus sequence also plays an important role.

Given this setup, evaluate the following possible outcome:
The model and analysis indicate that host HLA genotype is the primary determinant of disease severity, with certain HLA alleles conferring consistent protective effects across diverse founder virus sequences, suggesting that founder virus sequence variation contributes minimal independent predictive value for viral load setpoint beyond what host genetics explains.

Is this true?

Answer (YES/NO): NO